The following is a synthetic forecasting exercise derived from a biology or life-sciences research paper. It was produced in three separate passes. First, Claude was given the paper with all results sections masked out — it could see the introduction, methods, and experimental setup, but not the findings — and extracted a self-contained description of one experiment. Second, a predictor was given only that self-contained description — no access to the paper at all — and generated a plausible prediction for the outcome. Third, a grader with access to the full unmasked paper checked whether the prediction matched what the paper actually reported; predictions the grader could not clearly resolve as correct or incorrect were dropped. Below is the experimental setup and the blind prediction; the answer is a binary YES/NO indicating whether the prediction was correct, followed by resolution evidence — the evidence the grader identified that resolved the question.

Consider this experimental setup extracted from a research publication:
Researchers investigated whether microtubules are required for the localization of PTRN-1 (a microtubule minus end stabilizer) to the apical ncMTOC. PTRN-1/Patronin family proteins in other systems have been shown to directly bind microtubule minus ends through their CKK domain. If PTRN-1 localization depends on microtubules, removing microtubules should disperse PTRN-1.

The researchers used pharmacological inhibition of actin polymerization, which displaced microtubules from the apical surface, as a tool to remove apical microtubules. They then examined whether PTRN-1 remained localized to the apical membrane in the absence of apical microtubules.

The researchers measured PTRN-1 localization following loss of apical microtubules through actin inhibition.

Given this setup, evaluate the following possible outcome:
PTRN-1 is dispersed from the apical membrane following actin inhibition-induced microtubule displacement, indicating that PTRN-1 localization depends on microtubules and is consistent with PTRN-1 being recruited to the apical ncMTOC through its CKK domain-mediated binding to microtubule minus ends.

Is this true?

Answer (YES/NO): NO